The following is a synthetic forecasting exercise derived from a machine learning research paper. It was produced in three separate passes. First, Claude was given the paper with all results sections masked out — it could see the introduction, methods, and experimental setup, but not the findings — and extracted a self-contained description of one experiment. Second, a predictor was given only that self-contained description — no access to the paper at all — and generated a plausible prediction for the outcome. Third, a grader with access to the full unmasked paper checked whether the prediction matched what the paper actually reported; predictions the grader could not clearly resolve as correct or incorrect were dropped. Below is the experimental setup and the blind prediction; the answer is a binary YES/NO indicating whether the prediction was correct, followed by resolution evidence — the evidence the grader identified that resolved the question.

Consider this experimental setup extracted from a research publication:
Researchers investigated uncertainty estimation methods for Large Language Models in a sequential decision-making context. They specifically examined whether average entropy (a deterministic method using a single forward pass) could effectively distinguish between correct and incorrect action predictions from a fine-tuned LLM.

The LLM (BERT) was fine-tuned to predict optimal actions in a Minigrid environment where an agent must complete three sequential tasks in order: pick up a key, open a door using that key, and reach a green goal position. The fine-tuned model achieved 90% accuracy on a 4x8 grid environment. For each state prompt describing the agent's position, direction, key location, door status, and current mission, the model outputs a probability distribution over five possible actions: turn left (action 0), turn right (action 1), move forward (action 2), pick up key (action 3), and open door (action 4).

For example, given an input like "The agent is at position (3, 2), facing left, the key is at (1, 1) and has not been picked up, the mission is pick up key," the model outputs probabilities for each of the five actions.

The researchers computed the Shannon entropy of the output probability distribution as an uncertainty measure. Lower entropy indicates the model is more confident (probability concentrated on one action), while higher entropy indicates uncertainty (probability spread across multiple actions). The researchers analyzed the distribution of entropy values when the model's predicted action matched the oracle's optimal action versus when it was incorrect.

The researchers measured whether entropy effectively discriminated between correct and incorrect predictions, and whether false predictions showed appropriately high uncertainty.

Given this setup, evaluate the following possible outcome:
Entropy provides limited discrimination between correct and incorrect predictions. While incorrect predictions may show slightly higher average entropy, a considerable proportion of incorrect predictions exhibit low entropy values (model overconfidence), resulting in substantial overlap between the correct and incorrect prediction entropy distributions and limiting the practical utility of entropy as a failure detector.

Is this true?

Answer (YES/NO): YES